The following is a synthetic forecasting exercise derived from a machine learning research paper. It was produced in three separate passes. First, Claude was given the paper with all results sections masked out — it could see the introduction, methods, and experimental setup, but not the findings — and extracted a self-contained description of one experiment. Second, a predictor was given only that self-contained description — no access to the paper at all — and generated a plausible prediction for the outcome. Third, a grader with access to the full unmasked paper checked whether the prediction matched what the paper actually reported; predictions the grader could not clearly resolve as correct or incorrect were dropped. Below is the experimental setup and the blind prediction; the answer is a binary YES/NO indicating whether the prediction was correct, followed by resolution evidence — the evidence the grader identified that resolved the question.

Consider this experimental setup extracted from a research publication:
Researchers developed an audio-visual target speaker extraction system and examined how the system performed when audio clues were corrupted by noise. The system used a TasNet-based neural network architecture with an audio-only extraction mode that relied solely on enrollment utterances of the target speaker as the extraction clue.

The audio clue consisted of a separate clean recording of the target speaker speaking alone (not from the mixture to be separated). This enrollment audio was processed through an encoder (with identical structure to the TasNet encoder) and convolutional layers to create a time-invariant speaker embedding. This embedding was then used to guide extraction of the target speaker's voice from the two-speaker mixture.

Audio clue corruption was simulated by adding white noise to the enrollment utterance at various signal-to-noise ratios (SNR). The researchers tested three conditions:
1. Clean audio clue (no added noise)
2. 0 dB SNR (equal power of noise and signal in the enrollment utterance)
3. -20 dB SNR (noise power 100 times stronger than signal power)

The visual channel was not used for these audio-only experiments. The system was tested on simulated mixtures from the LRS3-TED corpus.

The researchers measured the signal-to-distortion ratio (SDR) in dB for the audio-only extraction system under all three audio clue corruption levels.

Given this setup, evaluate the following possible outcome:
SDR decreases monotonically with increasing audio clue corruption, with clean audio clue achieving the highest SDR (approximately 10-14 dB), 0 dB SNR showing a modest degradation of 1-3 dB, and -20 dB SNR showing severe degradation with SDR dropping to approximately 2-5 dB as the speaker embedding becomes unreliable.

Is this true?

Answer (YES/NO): NO